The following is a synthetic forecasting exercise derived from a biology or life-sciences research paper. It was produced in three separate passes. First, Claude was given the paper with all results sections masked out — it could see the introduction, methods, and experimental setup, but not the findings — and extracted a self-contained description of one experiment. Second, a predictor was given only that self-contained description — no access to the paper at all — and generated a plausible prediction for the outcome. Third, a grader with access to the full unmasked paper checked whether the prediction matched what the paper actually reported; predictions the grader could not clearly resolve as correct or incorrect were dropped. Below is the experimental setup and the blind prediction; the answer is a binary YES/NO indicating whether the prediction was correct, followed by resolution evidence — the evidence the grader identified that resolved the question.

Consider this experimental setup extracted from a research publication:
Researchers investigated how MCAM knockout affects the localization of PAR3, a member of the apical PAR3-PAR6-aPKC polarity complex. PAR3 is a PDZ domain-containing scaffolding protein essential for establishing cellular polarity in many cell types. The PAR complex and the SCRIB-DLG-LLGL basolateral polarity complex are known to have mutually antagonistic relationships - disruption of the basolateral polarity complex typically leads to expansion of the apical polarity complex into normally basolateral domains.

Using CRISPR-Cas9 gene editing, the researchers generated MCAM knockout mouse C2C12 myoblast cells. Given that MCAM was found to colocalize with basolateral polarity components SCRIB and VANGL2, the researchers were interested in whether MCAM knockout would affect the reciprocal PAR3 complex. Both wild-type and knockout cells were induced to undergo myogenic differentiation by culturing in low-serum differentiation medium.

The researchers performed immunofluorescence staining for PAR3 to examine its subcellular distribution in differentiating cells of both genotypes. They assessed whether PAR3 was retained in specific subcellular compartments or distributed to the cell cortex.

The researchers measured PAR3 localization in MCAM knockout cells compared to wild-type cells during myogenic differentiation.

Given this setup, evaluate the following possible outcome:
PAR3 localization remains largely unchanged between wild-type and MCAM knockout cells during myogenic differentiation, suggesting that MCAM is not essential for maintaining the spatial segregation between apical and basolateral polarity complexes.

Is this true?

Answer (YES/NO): NO